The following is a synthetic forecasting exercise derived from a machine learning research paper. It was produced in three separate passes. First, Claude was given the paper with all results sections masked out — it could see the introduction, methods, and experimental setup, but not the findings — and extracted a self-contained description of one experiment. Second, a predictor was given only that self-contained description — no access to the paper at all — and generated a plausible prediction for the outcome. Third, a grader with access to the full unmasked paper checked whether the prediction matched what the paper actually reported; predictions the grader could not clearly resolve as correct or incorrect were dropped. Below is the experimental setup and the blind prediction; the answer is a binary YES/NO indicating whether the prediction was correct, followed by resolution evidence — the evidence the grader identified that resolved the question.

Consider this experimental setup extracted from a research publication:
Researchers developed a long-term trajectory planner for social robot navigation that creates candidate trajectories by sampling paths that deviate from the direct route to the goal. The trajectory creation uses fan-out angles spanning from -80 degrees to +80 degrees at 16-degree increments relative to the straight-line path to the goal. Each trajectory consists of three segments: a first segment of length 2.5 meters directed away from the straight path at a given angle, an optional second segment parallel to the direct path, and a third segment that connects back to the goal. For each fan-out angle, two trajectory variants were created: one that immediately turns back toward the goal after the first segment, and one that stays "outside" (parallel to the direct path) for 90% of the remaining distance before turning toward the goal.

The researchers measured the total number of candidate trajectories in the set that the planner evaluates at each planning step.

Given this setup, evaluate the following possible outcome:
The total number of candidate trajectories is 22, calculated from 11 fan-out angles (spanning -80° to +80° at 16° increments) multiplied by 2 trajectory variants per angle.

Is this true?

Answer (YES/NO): YES